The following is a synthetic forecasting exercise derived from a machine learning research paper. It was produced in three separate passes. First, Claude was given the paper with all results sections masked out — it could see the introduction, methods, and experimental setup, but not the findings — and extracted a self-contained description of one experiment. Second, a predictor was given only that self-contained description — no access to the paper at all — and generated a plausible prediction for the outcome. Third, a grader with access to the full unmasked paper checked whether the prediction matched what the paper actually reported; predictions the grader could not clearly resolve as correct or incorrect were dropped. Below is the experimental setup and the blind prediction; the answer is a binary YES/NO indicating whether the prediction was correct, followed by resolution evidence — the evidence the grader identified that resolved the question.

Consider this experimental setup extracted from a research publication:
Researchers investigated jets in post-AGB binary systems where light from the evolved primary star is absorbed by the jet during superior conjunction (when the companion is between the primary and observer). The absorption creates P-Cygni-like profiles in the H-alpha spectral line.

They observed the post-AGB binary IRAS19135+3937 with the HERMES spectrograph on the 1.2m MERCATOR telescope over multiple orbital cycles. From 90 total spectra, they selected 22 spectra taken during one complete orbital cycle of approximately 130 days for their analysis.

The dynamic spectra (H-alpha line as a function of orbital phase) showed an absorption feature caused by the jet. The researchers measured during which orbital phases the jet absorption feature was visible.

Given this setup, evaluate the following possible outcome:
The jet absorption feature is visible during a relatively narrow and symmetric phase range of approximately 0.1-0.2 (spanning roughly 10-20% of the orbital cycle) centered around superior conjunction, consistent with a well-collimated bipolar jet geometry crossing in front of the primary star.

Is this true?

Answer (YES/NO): NO